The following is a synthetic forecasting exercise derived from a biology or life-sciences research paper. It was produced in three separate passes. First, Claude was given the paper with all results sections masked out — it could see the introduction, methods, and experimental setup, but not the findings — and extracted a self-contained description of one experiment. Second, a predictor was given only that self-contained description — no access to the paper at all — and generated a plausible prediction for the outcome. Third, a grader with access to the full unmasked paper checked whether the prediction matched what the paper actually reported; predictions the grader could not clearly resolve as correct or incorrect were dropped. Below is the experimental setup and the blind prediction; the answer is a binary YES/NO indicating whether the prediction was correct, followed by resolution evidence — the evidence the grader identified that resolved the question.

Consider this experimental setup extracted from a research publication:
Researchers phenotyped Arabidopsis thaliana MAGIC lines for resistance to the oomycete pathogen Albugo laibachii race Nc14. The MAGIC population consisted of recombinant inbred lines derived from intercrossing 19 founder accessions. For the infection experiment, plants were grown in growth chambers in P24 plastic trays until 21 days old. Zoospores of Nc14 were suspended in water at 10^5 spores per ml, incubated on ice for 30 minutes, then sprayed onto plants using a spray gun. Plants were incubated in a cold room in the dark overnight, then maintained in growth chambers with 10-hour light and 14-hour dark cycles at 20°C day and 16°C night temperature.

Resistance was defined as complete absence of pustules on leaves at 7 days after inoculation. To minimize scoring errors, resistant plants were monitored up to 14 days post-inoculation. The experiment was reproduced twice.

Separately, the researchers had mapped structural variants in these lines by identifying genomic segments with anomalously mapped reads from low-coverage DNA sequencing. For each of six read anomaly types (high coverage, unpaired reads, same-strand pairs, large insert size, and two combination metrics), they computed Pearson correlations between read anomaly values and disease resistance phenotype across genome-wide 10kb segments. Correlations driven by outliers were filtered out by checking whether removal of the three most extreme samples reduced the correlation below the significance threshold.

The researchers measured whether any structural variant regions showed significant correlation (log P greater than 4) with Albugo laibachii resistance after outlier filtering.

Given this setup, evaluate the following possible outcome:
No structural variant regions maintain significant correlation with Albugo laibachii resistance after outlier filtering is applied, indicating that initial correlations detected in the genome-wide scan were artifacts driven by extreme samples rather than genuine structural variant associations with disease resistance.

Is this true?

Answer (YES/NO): NO